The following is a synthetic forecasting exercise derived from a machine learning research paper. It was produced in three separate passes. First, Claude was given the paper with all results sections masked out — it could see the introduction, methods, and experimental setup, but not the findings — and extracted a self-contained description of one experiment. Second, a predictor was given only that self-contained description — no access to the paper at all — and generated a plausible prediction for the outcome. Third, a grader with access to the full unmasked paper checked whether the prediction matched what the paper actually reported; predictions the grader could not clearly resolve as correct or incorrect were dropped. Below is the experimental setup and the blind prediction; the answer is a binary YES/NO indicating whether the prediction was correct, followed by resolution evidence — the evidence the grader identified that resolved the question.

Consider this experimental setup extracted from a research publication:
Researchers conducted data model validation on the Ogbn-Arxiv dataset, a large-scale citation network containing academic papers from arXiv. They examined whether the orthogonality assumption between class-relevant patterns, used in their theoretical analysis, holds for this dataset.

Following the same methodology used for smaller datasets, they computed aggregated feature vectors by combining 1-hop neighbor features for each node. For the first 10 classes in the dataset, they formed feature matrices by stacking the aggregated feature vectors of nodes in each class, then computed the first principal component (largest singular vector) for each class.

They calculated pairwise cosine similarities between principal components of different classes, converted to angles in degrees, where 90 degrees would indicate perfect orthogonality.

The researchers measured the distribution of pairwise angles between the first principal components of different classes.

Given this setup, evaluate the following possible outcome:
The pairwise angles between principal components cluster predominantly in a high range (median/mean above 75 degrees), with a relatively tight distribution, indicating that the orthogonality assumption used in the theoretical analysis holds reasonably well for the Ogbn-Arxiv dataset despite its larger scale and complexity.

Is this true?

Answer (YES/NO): NO